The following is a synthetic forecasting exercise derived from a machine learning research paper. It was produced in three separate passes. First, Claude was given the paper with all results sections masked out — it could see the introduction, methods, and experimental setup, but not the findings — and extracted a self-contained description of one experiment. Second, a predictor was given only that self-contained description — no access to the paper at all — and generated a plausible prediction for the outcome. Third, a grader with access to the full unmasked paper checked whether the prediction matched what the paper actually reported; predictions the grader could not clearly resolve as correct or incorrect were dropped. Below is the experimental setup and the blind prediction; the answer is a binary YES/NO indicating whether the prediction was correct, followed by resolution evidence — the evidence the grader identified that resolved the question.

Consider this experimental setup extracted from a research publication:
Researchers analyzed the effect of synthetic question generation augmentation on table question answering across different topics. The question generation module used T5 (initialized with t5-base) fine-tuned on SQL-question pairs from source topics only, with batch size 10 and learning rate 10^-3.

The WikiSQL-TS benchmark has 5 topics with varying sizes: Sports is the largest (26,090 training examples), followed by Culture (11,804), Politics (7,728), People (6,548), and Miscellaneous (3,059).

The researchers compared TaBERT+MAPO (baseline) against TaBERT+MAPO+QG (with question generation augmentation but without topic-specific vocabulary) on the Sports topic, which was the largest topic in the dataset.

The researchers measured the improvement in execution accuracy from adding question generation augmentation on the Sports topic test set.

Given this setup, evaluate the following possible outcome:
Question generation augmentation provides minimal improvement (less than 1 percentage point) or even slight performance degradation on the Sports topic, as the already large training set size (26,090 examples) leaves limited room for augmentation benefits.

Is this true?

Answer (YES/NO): YES